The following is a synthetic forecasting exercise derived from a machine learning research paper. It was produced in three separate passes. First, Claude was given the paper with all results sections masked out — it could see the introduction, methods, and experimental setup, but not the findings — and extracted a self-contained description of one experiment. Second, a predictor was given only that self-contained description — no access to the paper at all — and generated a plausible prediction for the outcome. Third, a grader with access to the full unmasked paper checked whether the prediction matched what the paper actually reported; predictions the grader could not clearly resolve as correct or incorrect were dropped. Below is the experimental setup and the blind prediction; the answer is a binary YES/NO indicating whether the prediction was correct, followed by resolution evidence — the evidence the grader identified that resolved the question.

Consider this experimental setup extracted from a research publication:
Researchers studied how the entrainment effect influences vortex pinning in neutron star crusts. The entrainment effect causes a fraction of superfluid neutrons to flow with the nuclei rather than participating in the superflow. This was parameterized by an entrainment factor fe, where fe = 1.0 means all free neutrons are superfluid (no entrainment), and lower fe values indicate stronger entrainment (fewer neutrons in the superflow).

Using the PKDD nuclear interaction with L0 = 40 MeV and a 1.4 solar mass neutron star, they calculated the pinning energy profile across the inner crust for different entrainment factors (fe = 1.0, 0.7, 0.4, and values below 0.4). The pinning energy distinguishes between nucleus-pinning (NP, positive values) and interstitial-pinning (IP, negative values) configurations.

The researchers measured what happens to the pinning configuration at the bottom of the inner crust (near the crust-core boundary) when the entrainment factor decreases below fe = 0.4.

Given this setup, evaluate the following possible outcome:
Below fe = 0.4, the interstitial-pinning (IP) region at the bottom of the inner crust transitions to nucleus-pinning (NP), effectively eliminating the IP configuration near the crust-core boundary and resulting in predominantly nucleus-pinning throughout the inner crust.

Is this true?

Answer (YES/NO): NO